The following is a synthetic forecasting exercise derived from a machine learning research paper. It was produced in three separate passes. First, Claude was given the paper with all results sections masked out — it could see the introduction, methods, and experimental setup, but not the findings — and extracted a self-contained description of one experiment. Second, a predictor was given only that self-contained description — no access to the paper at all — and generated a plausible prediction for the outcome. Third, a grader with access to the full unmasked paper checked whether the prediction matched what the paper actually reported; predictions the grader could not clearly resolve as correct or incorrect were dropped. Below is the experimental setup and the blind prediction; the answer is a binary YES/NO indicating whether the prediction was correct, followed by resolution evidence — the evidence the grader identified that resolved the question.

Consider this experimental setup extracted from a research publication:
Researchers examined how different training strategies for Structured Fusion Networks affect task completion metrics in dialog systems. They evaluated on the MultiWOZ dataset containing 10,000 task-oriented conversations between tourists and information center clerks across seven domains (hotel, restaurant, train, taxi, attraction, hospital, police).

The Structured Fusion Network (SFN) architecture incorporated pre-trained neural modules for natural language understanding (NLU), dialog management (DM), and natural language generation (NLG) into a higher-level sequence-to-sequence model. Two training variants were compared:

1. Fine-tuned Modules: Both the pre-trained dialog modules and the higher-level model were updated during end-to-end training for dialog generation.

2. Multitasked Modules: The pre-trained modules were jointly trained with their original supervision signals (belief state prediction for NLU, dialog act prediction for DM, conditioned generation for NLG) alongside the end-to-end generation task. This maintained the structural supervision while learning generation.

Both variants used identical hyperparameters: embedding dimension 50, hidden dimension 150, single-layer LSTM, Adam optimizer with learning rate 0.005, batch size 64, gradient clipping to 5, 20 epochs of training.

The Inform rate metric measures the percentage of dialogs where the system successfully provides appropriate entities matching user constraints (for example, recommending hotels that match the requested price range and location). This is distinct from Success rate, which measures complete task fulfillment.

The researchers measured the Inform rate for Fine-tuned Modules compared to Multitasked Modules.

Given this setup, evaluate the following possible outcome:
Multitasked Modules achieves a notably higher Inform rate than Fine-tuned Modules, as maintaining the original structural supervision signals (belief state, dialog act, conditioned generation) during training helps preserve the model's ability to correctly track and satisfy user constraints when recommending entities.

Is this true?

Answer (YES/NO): YES